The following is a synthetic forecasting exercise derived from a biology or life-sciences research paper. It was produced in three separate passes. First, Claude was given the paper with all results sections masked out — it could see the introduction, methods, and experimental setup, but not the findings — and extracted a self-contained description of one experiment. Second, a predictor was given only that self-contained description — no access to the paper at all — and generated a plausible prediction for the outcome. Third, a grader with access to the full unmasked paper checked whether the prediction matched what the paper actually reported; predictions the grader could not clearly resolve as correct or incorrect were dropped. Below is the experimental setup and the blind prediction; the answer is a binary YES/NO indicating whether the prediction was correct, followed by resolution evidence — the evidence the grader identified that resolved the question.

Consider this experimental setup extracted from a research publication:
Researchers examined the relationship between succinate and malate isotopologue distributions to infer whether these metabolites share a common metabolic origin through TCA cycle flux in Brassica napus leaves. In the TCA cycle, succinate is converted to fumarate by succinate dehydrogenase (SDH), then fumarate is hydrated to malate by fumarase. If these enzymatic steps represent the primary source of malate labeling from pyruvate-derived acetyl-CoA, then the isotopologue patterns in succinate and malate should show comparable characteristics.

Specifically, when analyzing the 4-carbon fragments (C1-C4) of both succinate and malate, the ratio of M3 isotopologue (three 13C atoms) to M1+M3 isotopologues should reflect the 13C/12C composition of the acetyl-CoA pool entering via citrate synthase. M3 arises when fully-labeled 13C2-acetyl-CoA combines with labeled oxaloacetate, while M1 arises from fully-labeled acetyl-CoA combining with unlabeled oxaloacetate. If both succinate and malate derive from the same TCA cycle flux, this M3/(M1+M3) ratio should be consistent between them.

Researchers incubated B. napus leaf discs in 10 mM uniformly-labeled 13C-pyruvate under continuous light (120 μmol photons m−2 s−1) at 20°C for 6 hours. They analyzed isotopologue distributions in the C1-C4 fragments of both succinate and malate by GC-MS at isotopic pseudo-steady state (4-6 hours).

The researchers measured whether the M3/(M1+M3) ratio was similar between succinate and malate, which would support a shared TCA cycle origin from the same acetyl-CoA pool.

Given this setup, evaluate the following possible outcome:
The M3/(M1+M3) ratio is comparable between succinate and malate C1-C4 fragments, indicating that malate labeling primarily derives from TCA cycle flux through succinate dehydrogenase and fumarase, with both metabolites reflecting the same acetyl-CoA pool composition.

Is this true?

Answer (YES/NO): NO